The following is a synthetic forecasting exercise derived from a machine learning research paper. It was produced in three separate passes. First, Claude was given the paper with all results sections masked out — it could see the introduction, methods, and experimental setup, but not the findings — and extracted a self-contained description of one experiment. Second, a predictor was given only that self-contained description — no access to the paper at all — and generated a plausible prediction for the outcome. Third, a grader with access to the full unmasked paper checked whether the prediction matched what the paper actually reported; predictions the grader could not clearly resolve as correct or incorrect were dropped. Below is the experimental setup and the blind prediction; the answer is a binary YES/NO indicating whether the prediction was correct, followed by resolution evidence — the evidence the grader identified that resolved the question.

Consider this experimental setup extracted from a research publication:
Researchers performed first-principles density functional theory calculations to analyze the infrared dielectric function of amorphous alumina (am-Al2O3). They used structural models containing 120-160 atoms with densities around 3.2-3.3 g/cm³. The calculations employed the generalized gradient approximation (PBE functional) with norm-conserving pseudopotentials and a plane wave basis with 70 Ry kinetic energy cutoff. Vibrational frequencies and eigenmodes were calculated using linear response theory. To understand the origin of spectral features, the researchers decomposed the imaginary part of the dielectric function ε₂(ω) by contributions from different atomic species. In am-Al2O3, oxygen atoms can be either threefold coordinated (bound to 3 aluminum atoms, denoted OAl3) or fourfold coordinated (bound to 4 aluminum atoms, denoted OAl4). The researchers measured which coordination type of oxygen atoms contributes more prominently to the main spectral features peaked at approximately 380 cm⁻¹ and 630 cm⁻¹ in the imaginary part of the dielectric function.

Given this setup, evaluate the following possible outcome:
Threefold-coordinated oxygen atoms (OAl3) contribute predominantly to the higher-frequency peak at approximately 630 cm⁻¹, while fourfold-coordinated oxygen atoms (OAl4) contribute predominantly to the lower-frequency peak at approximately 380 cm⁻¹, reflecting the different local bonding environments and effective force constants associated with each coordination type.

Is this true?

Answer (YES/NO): NO